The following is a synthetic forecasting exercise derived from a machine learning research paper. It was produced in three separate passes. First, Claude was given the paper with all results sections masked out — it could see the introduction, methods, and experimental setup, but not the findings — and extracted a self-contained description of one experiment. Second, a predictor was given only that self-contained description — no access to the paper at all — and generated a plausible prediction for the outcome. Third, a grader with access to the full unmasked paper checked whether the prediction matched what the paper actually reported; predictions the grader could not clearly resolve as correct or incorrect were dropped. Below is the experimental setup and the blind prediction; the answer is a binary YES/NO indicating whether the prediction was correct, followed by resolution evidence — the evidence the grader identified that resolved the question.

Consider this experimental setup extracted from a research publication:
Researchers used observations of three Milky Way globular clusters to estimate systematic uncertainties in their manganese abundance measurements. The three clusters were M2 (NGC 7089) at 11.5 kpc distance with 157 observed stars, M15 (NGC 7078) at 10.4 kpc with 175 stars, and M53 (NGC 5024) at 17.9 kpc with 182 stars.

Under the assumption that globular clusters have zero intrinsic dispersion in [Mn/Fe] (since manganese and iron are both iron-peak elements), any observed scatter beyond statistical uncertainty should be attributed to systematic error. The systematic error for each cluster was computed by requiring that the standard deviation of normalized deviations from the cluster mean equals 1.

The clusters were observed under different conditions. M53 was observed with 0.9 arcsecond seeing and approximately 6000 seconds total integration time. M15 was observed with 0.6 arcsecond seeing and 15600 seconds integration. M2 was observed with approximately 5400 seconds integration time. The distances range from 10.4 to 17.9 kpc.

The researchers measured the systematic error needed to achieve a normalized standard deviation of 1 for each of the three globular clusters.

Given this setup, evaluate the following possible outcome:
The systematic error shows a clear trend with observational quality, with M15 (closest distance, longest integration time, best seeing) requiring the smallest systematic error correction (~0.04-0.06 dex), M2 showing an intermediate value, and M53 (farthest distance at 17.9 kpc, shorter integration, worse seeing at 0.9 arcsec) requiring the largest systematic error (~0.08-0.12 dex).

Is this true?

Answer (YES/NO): NO